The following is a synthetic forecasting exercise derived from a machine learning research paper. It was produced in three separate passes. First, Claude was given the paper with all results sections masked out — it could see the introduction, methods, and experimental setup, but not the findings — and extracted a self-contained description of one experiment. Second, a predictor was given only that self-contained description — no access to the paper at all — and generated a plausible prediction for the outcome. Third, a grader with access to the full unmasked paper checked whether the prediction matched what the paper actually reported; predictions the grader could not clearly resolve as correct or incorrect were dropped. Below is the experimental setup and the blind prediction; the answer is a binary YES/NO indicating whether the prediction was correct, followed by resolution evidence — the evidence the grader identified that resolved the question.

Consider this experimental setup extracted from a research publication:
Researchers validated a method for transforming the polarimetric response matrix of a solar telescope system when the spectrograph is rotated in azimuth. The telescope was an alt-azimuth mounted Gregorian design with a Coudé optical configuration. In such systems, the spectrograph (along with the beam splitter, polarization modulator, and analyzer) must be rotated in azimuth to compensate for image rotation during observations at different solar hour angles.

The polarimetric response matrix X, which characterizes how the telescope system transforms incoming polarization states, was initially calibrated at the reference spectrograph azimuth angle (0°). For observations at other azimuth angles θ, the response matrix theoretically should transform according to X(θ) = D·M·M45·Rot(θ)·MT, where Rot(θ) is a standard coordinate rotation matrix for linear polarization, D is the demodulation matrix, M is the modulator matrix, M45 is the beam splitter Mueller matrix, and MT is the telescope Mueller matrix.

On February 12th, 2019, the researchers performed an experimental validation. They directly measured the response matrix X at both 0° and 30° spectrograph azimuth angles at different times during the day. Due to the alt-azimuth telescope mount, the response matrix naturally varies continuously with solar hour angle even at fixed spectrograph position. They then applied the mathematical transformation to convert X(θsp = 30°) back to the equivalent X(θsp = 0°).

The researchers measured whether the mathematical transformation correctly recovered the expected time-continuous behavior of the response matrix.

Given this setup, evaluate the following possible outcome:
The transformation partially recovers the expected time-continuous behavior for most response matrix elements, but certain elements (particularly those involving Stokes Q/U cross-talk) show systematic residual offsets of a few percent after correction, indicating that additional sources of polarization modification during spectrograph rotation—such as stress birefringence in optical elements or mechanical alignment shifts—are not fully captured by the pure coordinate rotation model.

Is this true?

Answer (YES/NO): NO